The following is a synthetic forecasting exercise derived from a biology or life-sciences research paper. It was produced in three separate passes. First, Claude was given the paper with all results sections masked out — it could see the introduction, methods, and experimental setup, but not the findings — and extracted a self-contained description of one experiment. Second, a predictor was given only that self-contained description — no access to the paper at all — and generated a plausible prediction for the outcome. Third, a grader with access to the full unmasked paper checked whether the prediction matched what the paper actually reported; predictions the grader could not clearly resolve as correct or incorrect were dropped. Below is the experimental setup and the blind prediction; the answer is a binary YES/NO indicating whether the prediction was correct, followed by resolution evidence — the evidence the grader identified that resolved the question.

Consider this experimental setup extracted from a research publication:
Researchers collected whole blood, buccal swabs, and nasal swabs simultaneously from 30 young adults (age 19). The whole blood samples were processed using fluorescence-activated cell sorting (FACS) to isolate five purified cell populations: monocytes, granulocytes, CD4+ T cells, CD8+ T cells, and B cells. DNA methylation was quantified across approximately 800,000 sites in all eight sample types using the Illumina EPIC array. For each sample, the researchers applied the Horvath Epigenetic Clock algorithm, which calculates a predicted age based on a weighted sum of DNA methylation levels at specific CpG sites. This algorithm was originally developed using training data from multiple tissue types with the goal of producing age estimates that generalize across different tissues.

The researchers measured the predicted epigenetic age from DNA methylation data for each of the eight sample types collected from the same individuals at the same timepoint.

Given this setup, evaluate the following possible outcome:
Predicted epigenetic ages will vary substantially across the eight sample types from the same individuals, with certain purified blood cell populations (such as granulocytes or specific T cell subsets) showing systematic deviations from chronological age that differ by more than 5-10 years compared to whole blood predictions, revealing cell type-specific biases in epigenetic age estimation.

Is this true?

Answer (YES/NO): YES